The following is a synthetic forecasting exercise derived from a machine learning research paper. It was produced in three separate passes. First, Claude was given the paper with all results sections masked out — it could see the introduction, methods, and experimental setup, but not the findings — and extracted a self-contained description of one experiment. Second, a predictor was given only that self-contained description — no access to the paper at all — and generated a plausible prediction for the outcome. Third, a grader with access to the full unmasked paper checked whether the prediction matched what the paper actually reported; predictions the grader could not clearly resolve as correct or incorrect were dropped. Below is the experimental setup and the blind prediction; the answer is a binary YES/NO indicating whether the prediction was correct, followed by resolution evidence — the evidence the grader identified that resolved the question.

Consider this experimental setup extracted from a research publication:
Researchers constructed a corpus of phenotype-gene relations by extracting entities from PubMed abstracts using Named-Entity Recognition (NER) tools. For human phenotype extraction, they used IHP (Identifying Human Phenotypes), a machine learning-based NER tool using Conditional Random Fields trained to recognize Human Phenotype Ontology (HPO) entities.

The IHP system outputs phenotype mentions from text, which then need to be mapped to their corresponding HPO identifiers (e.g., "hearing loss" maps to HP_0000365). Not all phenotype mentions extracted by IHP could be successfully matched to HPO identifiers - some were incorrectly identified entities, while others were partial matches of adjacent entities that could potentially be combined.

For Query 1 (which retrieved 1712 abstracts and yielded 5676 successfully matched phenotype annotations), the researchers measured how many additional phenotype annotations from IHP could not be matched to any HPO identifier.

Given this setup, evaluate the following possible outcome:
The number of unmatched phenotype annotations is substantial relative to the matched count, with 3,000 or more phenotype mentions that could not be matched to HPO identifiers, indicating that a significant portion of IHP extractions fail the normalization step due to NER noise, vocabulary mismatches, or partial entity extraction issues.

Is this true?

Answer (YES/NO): YES